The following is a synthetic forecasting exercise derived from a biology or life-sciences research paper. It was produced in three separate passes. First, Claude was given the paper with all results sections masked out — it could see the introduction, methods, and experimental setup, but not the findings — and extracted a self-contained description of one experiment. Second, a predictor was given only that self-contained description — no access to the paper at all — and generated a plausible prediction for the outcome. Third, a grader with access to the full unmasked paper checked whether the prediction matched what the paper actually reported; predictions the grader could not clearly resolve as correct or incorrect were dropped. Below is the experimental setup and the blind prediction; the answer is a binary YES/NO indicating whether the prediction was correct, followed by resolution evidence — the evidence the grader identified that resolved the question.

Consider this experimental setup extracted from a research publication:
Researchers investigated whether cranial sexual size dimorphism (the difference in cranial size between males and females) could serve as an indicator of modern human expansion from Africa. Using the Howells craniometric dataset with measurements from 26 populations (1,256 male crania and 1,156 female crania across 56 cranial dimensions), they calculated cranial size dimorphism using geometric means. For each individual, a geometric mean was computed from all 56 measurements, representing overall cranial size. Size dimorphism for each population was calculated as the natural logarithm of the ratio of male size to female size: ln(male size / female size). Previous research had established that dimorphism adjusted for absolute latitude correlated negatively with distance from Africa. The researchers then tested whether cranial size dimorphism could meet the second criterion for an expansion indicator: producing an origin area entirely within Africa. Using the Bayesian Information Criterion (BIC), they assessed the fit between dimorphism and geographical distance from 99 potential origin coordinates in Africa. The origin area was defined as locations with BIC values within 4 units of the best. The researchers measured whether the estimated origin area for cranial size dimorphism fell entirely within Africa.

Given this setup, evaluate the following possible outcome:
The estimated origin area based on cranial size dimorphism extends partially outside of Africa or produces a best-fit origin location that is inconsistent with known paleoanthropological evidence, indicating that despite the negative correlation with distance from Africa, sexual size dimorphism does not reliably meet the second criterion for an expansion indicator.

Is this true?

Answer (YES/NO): NO